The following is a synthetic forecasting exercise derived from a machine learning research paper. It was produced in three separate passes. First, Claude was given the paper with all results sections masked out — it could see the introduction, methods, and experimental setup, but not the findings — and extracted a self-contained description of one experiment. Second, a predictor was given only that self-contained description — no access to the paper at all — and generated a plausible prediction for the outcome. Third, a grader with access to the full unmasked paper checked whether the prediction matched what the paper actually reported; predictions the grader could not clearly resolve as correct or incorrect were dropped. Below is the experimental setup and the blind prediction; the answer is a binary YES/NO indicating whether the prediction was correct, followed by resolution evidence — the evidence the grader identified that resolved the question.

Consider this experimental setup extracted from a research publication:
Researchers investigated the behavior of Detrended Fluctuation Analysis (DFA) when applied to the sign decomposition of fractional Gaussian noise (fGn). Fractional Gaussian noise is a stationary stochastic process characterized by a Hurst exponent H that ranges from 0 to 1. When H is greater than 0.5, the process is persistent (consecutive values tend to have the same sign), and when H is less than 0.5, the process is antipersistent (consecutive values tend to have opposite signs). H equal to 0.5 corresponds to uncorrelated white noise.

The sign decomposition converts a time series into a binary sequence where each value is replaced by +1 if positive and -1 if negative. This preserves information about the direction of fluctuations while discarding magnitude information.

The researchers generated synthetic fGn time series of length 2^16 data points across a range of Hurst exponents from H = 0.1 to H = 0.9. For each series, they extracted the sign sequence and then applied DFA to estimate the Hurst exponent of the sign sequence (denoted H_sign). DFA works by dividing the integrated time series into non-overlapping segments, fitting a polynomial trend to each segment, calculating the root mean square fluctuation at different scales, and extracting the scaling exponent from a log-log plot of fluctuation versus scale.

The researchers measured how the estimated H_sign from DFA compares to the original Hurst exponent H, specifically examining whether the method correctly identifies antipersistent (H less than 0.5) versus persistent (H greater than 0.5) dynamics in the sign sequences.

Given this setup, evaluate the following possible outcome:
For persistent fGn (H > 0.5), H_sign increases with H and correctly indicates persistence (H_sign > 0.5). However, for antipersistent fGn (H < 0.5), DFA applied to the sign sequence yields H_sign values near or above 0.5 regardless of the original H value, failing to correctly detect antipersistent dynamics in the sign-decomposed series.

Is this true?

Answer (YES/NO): YES